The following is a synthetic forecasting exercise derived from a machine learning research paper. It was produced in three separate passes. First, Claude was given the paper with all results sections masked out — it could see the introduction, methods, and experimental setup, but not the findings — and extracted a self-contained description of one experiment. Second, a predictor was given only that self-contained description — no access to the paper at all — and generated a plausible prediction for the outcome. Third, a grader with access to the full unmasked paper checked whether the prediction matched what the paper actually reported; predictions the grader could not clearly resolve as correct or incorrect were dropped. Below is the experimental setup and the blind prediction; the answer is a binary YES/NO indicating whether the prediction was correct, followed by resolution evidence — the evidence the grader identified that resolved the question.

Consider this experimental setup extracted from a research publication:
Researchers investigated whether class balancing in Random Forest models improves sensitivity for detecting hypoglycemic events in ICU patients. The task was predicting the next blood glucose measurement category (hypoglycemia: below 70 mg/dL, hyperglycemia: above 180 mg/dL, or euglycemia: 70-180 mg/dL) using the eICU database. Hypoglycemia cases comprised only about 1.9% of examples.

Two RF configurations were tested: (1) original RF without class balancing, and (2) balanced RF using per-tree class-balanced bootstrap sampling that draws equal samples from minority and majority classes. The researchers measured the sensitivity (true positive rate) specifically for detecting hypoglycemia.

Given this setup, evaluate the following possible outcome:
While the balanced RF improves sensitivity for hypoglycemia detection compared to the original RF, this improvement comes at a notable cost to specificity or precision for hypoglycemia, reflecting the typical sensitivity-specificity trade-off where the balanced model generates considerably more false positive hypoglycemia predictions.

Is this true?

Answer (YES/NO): NO